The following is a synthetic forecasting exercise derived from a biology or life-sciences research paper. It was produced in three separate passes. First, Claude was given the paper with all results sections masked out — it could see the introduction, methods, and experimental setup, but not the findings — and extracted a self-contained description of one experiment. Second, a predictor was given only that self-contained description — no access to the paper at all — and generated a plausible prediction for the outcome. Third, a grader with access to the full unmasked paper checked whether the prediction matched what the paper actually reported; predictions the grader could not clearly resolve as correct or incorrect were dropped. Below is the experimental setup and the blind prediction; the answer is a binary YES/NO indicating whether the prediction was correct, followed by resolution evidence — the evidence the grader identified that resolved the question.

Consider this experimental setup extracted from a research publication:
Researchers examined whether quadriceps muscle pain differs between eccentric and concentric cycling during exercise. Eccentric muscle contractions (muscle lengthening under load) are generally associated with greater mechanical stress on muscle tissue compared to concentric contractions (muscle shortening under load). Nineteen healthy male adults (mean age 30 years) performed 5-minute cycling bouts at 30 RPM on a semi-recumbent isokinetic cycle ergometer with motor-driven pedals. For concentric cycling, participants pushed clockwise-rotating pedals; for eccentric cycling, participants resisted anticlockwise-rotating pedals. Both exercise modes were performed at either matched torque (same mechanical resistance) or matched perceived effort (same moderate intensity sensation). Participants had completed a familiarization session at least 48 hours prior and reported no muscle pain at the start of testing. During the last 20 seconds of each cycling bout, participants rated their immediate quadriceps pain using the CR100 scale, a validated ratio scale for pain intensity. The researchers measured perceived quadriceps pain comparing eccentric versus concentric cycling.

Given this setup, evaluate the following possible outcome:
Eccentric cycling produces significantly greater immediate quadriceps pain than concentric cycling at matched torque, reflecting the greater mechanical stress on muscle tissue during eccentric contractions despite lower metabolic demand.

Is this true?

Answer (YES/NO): NO